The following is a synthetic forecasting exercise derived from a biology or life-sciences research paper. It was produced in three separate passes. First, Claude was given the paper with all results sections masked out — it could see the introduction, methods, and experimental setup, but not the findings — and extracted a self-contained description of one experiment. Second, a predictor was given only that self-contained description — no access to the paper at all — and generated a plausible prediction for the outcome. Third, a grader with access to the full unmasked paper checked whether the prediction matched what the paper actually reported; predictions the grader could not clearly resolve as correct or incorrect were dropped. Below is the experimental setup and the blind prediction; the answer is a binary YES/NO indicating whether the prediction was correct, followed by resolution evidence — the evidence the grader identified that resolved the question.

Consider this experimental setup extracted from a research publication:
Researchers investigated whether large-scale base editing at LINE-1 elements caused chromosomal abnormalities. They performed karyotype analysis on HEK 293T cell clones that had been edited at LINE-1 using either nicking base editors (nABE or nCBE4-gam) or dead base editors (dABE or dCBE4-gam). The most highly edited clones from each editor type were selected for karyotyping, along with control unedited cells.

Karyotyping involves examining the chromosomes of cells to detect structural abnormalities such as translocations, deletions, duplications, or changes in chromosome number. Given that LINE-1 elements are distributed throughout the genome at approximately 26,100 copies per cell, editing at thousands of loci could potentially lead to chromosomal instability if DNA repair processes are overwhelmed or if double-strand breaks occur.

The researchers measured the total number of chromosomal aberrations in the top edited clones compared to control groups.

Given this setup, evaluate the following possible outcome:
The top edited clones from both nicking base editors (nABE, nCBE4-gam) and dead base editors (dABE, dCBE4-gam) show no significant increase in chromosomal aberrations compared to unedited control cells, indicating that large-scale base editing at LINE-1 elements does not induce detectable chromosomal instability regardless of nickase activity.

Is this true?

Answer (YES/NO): YES